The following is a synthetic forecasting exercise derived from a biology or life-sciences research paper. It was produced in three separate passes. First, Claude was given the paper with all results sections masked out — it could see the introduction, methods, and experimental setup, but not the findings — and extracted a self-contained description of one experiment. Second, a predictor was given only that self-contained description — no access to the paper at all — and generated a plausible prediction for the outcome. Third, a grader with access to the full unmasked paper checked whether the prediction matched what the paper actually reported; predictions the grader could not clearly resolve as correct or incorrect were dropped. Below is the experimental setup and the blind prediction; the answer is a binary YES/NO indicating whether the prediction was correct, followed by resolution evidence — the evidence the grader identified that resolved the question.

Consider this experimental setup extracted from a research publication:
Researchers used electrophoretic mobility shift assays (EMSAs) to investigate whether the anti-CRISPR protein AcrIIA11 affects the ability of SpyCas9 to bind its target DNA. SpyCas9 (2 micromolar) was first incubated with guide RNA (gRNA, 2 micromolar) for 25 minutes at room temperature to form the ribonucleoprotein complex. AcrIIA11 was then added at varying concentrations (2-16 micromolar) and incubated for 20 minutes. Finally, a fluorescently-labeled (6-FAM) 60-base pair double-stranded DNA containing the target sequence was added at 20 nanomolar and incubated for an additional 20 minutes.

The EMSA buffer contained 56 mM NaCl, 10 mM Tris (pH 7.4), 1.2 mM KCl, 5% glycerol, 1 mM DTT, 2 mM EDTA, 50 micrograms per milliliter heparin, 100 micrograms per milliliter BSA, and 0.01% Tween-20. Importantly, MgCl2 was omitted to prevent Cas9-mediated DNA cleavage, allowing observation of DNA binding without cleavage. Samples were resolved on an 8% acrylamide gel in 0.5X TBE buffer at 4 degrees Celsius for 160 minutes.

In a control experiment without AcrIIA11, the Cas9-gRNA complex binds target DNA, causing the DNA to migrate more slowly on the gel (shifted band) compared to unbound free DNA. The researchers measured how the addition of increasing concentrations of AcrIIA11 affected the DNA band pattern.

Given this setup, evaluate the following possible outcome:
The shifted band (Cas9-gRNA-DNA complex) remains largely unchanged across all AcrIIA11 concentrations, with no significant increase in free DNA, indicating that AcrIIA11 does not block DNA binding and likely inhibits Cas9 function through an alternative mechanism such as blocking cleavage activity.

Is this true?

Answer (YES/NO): NO